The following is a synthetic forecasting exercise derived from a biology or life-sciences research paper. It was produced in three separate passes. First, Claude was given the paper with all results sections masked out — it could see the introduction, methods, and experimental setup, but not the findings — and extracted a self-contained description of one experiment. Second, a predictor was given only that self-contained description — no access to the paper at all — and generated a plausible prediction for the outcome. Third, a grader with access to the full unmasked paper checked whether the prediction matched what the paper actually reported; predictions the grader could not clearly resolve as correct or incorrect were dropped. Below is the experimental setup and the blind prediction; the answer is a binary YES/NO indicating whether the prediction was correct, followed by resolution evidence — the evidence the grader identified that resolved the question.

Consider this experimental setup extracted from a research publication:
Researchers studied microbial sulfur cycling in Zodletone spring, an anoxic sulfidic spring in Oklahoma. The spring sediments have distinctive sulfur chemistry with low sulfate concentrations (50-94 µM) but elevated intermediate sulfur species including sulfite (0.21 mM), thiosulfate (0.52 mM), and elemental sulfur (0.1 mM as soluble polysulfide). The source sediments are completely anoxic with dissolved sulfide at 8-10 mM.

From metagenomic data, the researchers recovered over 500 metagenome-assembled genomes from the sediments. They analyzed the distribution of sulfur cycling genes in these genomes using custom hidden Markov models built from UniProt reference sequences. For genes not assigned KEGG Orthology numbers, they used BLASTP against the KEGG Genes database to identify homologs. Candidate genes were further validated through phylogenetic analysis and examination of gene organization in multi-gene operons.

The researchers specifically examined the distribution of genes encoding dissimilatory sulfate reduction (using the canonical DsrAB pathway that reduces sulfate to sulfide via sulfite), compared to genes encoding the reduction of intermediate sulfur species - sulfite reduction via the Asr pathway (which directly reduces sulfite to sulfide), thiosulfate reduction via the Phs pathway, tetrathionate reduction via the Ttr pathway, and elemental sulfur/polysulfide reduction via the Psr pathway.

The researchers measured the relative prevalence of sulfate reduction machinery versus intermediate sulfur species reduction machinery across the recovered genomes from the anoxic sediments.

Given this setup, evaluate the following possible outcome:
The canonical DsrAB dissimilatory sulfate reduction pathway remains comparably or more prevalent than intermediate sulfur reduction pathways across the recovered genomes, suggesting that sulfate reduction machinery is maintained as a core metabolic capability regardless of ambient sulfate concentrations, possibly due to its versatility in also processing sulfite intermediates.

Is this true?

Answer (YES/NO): NO